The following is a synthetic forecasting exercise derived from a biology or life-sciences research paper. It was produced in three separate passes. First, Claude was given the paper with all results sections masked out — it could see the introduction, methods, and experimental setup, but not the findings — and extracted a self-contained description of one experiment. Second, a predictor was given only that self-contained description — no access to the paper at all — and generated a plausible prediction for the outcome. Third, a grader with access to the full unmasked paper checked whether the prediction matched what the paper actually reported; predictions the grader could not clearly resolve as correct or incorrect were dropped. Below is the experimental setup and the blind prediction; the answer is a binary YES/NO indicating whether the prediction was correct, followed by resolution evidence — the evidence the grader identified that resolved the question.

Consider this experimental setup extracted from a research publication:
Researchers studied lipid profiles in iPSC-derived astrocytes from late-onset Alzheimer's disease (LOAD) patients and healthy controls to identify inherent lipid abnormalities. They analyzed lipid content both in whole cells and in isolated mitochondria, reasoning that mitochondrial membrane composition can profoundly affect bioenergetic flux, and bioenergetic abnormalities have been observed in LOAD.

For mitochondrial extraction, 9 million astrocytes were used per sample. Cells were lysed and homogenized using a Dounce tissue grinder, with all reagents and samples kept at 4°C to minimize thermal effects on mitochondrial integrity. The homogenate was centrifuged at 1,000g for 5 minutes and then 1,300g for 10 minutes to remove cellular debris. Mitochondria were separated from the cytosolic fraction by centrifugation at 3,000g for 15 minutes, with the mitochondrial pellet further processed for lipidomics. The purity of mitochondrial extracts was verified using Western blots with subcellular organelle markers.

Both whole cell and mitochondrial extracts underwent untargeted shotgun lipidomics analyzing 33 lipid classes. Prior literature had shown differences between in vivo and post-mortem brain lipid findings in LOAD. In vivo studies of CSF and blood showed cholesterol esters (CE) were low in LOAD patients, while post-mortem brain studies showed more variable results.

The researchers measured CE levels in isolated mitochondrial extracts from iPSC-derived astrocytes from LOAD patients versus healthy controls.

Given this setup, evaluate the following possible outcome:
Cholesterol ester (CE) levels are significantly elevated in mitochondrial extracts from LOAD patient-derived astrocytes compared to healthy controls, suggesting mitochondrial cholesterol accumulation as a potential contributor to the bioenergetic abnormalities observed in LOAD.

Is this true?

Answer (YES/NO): NO